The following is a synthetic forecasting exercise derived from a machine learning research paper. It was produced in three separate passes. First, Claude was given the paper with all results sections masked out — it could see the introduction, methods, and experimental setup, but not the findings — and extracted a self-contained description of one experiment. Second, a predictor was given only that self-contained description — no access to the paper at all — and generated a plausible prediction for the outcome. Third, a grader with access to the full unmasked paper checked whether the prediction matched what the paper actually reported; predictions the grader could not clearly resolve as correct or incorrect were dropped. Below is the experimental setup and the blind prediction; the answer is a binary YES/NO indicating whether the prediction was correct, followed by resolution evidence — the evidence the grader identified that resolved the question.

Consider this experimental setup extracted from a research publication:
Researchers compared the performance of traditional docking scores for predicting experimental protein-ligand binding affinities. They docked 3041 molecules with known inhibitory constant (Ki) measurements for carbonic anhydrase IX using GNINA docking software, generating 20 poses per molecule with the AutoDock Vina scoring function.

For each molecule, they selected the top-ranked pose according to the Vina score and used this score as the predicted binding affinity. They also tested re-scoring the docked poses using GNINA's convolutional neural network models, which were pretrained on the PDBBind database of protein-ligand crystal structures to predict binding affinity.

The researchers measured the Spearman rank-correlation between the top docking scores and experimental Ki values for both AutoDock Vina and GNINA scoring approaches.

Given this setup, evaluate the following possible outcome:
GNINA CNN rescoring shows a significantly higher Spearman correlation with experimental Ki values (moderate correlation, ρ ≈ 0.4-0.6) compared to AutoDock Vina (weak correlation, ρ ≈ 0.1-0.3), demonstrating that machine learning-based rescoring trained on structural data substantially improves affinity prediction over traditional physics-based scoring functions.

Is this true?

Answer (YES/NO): NO